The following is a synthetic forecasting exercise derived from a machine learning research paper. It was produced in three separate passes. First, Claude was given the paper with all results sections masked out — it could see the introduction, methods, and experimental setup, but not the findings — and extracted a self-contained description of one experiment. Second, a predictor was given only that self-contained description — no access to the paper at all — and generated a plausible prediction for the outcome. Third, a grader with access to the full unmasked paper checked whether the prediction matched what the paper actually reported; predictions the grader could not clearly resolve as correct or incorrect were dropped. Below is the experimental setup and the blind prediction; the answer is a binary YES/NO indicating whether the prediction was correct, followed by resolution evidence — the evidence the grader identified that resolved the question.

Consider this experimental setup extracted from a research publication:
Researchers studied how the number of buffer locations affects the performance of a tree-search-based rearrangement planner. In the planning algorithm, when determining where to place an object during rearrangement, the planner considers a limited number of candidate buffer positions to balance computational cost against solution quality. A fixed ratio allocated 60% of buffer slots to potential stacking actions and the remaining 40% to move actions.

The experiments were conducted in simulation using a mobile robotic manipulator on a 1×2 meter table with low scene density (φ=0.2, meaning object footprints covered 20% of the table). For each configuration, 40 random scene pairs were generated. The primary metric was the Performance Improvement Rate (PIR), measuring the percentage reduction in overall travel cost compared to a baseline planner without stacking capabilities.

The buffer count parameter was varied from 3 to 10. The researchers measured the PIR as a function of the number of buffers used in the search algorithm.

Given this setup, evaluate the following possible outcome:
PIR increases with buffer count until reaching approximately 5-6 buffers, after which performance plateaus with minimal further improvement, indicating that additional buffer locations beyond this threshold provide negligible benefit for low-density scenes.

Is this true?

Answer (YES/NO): NO